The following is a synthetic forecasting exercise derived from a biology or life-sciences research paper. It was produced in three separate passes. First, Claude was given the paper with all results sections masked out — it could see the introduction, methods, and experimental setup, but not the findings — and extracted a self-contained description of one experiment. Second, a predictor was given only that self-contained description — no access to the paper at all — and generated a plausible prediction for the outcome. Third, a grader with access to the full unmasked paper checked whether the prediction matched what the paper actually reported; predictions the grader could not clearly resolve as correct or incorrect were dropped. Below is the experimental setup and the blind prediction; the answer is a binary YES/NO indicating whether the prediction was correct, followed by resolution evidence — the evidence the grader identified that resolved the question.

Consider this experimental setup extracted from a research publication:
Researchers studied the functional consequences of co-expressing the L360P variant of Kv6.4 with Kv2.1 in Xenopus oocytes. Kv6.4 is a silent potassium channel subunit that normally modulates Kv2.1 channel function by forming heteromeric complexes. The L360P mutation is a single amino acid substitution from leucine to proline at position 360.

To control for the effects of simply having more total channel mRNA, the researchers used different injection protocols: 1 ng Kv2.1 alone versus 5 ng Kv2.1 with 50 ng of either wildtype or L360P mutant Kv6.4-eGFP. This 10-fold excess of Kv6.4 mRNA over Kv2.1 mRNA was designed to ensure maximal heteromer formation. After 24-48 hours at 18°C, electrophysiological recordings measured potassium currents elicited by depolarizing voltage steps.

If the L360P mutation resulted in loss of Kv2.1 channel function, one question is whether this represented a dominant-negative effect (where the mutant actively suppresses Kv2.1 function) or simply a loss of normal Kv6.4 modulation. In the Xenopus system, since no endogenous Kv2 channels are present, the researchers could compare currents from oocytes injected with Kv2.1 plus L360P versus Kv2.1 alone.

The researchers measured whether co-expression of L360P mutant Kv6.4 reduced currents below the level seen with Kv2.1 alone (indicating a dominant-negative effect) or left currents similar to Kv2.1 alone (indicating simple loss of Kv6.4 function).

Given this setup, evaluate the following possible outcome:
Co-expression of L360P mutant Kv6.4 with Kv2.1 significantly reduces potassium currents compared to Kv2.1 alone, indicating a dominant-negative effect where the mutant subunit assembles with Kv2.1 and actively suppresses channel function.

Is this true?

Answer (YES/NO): YES